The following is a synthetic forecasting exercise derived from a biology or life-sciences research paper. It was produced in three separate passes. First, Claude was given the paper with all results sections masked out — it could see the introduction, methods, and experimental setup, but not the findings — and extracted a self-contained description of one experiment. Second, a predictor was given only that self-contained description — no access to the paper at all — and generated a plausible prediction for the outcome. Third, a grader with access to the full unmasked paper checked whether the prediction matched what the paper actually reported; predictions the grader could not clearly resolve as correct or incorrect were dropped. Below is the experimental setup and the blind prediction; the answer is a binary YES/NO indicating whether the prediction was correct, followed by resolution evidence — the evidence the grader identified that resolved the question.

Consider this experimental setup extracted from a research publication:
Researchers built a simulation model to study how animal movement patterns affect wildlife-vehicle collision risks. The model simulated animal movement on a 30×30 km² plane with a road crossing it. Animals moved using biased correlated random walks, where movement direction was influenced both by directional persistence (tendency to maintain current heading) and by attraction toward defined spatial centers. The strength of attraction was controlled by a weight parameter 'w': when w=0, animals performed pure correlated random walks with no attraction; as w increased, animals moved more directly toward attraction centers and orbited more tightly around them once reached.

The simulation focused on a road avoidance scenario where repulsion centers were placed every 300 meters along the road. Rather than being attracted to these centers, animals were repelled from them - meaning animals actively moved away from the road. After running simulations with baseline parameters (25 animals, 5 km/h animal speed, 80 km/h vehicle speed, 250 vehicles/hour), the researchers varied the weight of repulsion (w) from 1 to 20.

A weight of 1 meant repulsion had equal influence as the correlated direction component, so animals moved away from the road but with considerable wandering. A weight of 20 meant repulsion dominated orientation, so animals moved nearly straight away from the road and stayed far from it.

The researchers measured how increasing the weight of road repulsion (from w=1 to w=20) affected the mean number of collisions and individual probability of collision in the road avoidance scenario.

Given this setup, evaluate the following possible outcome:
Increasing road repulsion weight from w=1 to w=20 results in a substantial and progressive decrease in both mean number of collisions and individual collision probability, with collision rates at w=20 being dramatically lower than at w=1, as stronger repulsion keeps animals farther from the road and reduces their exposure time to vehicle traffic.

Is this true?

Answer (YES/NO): NO